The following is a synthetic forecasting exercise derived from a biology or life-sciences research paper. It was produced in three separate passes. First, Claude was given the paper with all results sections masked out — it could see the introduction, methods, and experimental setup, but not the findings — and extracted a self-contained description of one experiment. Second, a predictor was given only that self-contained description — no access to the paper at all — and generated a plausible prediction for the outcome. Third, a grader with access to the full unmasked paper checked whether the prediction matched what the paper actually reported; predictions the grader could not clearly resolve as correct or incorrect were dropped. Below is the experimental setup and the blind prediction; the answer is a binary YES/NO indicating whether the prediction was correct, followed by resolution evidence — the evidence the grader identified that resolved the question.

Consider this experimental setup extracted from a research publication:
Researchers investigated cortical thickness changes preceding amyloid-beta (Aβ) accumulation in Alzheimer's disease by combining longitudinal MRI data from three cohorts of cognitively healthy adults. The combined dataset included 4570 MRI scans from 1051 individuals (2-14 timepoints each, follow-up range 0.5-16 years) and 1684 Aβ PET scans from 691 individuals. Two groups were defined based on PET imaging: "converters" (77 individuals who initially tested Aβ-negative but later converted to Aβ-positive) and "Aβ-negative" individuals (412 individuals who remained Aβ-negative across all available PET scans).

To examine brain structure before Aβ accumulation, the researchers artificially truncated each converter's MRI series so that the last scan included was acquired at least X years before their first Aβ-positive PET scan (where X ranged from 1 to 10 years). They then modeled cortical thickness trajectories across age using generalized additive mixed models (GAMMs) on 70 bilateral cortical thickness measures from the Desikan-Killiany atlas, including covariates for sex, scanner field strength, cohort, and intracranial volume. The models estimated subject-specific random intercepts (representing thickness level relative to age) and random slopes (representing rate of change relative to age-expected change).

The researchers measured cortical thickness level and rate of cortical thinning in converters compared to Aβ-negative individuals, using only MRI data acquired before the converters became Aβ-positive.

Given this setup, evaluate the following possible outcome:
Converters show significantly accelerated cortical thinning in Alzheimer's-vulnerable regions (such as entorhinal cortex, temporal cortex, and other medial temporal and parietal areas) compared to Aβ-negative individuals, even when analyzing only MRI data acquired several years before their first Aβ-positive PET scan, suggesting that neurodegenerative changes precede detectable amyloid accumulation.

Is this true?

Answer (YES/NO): NO